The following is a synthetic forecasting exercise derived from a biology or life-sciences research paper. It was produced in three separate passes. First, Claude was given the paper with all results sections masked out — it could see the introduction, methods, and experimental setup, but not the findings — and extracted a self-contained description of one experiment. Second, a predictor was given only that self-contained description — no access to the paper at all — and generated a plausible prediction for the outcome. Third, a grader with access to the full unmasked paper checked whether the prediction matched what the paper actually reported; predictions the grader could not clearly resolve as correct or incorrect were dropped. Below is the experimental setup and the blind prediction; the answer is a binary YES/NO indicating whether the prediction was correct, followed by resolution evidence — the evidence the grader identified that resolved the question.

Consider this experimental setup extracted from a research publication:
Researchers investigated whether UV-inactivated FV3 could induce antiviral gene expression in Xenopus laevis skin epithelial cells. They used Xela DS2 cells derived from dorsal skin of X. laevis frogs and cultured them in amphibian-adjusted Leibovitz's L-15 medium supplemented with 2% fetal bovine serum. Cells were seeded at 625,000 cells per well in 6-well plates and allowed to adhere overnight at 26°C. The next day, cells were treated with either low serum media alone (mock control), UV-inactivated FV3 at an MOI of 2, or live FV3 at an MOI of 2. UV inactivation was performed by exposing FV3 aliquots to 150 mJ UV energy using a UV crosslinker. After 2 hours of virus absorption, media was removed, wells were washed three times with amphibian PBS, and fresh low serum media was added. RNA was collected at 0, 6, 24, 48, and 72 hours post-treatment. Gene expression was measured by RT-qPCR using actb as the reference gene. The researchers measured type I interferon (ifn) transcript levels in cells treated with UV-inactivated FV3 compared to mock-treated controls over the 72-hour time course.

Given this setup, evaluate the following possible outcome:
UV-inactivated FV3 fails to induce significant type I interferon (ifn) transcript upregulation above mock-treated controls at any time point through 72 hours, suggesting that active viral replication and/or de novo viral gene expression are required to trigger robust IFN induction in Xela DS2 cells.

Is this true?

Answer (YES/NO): NO